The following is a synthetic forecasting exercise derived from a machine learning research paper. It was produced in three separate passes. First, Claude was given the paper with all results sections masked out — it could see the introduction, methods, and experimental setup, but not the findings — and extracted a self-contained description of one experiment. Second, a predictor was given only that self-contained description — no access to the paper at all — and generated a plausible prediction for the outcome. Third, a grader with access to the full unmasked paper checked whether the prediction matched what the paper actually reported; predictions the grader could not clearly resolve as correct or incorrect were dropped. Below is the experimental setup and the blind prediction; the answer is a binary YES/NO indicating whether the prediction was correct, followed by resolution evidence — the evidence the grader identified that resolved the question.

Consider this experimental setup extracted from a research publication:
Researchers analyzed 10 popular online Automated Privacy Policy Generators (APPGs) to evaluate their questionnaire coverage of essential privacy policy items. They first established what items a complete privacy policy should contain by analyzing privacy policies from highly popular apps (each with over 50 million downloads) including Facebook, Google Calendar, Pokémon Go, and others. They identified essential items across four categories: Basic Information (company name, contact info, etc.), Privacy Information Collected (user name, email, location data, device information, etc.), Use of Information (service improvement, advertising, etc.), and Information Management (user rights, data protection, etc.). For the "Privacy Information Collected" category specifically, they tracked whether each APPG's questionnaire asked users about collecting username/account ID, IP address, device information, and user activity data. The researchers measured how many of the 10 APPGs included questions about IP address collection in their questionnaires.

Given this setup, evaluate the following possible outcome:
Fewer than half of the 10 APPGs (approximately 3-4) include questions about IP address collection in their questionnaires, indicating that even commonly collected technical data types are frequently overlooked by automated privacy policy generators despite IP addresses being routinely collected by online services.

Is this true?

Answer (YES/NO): NO